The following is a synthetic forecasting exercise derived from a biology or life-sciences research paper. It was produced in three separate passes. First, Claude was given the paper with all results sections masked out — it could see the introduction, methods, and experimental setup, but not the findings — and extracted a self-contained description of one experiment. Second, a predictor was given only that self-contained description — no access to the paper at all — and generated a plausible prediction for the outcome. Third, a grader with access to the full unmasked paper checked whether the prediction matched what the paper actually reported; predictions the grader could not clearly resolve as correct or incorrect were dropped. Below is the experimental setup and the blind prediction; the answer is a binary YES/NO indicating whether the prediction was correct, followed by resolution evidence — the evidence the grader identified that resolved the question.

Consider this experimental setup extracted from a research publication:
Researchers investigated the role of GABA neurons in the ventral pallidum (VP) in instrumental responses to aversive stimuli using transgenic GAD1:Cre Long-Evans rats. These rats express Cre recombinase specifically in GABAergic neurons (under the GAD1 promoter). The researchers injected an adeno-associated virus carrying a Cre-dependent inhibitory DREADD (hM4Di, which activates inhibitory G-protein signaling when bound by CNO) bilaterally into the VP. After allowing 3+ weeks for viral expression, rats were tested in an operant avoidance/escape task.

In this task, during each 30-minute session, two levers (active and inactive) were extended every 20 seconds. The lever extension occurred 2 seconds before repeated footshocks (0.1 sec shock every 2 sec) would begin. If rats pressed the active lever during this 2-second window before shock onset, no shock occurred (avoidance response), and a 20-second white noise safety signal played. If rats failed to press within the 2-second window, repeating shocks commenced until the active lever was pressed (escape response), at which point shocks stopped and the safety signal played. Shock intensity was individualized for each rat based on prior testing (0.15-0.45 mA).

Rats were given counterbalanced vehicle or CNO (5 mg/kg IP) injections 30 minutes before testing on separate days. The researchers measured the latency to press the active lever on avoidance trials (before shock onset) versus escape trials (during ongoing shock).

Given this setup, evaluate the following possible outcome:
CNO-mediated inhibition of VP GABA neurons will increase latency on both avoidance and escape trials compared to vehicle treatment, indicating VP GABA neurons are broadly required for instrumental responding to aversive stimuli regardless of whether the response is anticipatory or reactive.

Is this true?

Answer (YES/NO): NO